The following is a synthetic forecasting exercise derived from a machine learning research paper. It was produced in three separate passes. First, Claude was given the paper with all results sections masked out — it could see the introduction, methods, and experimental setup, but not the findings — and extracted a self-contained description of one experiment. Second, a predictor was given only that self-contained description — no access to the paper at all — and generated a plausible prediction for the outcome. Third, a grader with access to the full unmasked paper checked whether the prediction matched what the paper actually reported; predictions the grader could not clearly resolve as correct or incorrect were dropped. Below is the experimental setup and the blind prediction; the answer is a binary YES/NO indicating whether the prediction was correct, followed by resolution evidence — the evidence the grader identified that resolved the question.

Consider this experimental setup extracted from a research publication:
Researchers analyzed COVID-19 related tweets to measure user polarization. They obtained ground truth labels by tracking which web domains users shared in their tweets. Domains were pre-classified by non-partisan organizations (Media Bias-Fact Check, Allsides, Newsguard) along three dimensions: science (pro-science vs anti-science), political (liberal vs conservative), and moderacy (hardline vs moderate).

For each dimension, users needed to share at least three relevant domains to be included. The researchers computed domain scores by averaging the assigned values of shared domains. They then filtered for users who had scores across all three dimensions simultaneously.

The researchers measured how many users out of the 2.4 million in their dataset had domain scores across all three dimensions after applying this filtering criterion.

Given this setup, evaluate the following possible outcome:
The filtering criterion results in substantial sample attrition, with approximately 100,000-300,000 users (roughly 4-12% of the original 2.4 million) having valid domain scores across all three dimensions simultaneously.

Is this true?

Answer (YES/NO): NO